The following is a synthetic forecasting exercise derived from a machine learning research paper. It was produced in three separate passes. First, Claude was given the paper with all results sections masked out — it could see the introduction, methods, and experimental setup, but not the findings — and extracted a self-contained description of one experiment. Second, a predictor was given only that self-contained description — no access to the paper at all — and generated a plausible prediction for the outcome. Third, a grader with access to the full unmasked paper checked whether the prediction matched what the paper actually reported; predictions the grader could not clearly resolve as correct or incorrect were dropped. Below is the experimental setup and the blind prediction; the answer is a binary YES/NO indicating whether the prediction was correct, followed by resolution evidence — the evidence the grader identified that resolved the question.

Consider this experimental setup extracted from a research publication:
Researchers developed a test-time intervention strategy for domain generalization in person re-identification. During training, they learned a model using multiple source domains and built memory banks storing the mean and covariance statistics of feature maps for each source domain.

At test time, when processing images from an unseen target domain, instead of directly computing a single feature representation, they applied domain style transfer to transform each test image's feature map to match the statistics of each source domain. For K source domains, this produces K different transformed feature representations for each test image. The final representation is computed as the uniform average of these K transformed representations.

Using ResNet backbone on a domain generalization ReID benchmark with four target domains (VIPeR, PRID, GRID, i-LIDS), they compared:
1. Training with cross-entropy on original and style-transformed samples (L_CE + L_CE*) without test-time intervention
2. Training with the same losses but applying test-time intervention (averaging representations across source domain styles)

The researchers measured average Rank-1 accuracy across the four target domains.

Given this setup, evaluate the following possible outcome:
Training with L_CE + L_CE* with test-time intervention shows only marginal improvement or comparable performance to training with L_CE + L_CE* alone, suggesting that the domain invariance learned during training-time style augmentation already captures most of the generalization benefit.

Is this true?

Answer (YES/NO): NO